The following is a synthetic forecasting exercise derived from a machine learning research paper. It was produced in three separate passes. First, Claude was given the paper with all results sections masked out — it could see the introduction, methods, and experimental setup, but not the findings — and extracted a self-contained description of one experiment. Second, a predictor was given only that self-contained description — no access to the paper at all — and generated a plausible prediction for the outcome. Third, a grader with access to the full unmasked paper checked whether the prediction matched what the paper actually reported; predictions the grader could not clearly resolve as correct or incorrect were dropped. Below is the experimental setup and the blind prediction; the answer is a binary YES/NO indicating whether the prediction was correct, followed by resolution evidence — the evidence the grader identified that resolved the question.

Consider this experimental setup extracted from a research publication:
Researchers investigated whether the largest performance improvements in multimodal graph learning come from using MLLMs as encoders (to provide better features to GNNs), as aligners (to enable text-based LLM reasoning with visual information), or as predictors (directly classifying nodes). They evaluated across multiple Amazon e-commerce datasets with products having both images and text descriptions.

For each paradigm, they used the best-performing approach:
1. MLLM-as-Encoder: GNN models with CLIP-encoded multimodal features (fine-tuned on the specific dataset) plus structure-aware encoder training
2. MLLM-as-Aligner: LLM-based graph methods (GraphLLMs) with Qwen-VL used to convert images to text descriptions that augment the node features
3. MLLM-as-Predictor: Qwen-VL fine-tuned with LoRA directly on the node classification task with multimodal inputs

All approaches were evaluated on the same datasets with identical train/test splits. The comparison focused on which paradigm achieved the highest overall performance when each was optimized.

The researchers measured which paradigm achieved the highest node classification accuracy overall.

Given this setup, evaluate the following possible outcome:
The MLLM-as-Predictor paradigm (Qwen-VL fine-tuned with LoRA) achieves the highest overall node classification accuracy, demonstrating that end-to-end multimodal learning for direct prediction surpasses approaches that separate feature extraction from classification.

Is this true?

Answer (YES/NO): YES